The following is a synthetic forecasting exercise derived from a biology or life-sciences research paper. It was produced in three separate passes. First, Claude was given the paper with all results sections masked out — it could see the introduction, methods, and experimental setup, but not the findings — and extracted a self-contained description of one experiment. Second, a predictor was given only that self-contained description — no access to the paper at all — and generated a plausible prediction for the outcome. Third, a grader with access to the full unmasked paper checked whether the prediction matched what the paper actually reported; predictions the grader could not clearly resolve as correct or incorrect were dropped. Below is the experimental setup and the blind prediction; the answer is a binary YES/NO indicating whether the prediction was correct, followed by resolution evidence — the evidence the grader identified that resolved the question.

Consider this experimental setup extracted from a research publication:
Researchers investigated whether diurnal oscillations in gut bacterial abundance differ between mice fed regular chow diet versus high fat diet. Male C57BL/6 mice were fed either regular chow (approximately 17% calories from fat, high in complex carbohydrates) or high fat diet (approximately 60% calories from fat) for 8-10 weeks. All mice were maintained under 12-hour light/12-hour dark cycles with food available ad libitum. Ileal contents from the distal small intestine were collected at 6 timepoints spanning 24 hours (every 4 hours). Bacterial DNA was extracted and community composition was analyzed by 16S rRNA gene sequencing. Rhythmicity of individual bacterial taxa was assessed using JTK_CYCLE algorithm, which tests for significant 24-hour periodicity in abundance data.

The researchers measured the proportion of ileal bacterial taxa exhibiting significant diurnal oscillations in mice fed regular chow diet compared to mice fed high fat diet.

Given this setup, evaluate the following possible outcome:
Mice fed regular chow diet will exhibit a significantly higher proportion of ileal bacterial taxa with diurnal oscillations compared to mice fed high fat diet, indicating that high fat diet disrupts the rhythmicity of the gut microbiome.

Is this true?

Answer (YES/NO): YES